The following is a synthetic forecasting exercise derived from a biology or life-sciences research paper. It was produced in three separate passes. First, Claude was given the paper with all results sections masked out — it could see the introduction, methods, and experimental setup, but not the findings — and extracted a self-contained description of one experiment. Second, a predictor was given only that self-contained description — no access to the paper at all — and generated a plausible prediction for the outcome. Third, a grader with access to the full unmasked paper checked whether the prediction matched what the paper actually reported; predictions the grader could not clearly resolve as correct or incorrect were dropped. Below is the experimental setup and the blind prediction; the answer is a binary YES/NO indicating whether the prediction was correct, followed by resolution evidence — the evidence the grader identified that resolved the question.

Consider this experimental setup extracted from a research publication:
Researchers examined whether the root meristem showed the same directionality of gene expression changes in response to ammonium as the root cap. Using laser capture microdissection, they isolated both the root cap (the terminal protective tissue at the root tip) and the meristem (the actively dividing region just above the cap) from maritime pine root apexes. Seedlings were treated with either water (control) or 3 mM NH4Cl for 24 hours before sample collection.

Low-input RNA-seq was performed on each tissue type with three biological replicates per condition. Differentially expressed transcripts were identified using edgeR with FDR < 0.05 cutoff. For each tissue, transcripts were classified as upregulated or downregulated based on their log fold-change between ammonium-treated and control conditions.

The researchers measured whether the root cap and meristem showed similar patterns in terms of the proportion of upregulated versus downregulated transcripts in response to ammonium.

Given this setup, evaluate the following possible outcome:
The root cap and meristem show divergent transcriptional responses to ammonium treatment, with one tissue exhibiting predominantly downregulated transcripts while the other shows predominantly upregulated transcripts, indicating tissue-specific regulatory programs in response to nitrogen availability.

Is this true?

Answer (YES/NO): YES